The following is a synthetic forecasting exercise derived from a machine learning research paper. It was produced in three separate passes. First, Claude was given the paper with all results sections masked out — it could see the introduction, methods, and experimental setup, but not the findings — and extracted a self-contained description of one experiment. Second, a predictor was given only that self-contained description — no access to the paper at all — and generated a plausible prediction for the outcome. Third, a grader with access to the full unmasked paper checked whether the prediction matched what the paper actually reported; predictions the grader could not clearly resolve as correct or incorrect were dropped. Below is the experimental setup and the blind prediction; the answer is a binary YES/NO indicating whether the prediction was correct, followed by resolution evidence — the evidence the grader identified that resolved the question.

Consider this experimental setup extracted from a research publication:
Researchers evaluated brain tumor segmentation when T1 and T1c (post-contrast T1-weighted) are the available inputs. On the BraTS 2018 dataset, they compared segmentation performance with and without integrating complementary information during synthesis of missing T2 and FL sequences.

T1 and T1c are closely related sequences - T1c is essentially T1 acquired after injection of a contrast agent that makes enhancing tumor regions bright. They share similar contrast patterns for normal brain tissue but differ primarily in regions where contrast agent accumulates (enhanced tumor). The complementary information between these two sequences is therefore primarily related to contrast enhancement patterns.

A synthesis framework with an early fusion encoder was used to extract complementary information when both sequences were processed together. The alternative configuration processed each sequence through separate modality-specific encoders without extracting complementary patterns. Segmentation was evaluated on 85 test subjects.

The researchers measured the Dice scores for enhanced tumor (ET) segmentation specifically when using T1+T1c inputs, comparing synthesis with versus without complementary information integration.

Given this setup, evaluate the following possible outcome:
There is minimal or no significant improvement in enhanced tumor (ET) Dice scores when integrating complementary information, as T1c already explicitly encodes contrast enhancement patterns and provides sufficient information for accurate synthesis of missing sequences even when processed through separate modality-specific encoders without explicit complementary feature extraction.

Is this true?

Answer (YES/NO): YES